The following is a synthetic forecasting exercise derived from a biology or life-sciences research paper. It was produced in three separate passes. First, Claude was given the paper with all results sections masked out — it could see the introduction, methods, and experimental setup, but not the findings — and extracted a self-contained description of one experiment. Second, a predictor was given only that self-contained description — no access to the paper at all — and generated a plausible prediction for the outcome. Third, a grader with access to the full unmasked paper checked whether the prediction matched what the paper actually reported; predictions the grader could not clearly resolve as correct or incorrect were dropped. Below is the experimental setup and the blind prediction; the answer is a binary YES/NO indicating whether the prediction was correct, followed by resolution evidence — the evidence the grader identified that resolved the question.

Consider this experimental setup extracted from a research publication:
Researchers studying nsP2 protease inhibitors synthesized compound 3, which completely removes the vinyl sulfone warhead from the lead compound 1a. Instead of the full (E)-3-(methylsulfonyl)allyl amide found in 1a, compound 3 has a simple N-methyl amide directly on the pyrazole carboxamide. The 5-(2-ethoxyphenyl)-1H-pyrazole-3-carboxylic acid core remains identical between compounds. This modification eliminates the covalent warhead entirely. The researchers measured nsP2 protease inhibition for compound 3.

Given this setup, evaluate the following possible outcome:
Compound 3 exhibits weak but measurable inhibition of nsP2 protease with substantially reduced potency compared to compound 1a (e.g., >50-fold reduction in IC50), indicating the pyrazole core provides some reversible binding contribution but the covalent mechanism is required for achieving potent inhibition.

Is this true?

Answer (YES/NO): NO